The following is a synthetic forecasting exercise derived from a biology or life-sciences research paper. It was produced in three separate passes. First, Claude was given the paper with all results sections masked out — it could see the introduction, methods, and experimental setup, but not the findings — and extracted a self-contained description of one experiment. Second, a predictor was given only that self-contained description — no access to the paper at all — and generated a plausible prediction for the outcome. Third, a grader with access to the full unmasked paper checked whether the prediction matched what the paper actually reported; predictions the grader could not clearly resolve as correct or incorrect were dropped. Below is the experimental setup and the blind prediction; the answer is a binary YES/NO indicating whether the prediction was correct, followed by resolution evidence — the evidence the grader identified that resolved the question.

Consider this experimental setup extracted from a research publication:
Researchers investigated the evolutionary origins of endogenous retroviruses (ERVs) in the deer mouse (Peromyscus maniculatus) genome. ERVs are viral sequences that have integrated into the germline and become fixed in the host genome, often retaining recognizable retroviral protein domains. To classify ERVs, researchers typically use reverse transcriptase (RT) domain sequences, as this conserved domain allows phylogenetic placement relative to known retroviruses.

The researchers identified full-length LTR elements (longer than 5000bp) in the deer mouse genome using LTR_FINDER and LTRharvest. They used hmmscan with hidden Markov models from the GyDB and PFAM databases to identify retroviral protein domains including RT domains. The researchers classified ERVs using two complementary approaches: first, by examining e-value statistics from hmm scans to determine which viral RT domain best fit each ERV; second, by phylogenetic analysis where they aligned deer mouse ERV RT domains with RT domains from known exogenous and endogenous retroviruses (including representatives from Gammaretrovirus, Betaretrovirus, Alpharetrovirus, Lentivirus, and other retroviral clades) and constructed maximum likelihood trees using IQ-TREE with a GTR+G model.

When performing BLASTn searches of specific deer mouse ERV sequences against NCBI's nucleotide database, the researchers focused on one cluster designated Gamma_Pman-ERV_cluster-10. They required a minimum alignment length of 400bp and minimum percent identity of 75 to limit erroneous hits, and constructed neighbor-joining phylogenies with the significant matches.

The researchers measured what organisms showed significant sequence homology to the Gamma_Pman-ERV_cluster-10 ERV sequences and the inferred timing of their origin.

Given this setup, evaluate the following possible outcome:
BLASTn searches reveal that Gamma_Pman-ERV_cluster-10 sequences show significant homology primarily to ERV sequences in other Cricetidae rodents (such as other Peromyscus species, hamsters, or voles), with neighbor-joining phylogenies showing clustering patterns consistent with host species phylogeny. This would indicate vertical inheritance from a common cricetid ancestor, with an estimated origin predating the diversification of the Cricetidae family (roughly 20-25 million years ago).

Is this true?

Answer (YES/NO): NO